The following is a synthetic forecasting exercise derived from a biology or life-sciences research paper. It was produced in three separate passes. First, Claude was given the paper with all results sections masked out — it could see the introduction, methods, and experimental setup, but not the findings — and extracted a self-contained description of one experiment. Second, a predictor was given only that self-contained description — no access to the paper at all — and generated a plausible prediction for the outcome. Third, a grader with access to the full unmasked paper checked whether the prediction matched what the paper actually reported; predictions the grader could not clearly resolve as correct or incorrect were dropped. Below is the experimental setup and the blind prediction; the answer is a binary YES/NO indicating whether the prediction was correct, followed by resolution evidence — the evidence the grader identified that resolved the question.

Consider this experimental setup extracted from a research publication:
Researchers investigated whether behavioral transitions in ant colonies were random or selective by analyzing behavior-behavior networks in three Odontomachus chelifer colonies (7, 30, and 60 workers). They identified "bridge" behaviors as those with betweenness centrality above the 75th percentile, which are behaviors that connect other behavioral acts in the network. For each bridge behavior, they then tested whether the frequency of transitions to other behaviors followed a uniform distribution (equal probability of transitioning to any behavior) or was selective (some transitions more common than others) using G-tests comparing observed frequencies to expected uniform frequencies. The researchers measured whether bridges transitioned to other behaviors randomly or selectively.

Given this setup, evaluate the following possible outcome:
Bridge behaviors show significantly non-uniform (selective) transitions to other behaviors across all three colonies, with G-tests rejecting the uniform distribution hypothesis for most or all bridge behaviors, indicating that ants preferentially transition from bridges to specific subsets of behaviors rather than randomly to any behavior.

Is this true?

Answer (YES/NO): YES